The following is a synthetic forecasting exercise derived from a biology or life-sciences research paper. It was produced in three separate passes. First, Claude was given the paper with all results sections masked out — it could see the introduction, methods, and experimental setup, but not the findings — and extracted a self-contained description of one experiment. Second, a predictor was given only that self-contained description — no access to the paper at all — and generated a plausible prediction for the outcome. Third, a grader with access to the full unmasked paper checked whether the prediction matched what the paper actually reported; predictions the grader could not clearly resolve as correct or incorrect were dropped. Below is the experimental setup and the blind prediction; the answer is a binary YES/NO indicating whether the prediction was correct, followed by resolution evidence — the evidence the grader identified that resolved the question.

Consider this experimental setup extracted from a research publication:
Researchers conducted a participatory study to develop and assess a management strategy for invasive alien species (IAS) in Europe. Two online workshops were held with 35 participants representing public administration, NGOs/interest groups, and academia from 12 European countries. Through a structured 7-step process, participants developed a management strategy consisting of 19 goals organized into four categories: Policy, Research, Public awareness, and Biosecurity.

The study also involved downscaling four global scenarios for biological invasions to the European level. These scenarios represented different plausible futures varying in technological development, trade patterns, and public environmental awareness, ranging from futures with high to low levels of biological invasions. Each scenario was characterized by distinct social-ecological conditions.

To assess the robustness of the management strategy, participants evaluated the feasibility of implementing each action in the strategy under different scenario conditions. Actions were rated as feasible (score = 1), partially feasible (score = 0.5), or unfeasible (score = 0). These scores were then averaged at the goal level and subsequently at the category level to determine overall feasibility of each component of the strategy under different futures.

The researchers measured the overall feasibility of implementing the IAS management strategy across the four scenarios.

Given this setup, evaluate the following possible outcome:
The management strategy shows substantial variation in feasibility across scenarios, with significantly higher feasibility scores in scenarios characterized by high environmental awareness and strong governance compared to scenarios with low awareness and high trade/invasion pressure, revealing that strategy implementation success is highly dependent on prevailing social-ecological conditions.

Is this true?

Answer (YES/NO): NO